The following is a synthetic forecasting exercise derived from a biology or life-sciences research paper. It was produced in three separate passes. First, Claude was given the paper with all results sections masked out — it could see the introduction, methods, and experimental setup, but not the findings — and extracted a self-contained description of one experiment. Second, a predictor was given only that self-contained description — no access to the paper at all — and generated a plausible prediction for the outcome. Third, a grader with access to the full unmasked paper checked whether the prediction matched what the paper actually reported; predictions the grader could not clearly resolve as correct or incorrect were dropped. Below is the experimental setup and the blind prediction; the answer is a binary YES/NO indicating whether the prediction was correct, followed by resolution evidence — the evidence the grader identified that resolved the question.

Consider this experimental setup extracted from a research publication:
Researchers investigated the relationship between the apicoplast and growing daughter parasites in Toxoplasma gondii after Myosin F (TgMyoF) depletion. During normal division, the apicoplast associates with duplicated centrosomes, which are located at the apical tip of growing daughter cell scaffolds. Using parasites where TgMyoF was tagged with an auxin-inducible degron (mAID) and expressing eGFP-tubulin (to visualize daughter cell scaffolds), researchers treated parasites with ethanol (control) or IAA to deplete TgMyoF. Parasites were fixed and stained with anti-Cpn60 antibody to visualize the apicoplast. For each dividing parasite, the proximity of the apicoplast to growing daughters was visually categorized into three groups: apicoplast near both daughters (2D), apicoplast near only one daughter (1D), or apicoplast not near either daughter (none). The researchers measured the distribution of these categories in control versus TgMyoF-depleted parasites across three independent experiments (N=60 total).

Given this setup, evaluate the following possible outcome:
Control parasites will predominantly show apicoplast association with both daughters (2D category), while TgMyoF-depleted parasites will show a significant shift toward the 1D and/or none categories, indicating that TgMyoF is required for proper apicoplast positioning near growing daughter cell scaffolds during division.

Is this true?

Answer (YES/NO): YES